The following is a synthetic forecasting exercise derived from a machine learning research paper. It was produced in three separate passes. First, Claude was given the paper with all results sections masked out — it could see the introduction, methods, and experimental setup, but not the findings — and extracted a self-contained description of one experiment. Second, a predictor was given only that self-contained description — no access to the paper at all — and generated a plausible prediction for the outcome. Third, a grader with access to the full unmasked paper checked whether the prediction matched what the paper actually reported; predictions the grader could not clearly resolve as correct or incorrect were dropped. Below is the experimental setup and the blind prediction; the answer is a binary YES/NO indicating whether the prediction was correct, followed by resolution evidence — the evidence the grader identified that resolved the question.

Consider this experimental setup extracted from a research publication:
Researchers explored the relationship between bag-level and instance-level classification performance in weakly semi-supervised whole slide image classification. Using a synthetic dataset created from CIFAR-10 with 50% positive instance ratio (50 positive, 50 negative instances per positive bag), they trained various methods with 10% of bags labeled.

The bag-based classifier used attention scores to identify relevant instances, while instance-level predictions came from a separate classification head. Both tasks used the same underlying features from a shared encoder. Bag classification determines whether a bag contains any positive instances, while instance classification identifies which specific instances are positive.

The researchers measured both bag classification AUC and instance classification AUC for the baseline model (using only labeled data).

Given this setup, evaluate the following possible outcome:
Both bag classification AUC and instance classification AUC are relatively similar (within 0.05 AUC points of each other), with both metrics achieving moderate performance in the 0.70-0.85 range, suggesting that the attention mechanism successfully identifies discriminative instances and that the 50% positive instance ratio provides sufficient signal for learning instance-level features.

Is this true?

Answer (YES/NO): NO